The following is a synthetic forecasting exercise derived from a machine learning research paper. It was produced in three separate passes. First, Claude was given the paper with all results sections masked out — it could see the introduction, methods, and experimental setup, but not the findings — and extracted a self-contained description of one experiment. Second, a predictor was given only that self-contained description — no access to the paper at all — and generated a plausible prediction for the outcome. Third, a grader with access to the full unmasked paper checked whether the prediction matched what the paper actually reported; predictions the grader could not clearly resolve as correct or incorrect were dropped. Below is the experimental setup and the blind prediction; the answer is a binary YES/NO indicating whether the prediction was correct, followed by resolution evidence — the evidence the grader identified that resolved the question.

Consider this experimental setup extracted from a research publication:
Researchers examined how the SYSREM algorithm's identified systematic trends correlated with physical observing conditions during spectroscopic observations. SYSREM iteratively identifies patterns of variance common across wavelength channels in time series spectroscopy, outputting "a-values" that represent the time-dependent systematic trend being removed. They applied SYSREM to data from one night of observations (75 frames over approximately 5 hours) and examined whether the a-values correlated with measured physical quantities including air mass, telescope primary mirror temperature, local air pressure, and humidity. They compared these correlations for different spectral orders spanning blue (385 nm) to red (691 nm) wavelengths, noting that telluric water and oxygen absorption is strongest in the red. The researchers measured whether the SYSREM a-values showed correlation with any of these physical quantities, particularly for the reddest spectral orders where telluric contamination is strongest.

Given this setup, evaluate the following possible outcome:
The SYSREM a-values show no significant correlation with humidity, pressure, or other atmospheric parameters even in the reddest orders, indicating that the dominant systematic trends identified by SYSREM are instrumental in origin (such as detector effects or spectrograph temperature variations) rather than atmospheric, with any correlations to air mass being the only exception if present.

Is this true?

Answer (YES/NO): NO